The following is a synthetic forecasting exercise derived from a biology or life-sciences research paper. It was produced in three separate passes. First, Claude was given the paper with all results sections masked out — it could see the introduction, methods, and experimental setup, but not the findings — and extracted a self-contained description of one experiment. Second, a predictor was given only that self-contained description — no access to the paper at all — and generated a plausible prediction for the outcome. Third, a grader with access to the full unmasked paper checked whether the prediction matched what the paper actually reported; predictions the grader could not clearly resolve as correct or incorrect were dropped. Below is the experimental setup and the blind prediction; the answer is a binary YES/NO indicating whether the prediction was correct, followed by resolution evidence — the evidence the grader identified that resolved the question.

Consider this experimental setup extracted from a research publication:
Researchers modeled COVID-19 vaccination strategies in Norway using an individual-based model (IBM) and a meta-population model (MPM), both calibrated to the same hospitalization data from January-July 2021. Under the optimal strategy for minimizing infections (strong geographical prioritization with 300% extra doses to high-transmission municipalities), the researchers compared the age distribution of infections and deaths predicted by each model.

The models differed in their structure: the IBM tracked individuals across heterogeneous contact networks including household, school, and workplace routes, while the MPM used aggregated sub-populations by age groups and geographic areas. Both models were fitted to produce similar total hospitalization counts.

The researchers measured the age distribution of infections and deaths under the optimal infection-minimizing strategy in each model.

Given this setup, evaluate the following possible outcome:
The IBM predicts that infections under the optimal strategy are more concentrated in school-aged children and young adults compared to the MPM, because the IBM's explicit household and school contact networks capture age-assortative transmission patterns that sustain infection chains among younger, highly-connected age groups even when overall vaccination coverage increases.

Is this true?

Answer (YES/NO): YES